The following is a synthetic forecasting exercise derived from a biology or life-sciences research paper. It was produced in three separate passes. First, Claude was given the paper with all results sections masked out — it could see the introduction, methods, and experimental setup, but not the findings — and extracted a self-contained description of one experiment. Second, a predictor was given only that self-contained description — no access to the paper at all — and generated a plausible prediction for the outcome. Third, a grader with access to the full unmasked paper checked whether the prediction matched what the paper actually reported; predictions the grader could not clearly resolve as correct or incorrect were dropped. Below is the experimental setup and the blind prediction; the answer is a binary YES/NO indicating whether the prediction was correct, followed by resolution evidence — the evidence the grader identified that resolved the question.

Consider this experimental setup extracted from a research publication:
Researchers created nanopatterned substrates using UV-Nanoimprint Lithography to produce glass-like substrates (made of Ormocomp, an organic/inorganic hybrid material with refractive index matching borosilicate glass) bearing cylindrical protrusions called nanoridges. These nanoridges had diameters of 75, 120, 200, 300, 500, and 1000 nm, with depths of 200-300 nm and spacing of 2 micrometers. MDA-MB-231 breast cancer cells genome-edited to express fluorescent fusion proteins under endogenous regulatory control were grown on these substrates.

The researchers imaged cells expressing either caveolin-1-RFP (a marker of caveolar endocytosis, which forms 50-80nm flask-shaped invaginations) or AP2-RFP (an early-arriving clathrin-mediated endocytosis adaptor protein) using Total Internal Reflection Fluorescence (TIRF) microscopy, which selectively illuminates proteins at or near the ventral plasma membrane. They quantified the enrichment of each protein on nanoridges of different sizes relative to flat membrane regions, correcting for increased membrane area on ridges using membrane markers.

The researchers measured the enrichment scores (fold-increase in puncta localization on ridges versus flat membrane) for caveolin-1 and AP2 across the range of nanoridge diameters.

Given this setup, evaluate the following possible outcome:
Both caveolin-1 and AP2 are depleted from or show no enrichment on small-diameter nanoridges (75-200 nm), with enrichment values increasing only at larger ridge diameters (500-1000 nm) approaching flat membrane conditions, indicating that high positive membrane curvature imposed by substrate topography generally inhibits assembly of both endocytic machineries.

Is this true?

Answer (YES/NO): NO